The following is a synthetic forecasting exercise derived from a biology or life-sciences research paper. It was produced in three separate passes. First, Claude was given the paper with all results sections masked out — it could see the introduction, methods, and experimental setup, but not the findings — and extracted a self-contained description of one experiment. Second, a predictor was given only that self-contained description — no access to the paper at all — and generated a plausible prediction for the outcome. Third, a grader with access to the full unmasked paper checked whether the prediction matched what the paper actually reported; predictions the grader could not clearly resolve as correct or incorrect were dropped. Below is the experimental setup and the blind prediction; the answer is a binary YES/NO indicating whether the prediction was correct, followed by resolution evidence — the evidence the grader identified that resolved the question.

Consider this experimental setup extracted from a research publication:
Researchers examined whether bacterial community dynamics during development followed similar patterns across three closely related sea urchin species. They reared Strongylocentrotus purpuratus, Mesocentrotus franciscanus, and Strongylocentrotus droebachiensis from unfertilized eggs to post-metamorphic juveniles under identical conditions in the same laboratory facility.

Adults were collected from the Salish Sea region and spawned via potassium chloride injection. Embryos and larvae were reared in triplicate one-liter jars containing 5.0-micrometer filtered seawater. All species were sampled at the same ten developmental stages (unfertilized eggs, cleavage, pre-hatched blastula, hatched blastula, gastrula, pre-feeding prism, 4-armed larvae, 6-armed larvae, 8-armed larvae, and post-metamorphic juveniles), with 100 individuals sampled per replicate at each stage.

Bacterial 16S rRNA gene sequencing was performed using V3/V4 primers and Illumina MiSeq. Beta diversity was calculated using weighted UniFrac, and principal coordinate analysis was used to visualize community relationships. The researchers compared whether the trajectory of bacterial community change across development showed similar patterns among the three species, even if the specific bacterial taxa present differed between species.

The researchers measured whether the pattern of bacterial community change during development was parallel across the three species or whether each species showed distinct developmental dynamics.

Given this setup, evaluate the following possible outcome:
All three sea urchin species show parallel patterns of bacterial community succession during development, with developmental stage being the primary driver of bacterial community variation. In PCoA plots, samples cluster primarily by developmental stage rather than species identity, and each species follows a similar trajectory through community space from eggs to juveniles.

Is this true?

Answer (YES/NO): NO